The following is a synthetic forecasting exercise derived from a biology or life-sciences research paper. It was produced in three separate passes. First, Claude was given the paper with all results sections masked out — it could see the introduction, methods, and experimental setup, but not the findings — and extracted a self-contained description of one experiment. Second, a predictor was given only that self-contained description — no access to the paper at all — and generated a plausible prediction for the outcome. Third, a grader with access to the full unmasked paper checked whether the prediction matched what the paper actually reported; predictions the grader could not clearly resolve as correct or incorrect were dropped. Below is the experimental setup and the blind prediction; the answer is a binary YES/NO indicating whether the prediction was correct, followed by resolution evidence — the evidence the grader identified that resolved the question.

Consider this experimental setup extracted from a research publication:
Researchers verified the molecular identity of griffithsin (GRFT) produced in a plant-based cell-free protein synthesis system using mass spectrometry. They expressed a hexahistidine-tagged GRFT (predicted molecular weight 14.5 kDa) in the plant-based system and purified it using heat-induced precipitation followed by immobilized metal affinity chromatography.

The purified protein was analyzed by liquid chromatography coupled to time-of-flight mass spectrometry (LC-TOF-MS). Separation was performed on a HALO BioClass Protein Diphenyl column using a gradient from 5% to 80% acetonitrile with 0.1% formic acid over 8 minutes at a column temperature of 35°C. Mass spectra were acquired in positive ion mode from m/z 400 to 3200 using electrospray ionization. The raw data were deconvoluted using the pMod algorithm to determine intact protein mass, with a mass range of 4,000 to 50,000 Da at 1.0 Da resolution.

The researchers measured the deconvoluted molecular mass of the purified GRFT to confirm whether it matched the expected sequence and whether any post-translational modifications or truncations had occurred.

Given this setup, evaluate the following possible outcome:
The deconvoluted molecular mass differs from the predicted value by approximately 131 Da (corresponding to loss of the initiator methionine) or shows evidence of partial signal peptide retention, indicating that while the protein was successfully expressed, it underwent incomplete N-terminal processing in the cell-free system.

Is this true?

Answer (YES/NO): NO